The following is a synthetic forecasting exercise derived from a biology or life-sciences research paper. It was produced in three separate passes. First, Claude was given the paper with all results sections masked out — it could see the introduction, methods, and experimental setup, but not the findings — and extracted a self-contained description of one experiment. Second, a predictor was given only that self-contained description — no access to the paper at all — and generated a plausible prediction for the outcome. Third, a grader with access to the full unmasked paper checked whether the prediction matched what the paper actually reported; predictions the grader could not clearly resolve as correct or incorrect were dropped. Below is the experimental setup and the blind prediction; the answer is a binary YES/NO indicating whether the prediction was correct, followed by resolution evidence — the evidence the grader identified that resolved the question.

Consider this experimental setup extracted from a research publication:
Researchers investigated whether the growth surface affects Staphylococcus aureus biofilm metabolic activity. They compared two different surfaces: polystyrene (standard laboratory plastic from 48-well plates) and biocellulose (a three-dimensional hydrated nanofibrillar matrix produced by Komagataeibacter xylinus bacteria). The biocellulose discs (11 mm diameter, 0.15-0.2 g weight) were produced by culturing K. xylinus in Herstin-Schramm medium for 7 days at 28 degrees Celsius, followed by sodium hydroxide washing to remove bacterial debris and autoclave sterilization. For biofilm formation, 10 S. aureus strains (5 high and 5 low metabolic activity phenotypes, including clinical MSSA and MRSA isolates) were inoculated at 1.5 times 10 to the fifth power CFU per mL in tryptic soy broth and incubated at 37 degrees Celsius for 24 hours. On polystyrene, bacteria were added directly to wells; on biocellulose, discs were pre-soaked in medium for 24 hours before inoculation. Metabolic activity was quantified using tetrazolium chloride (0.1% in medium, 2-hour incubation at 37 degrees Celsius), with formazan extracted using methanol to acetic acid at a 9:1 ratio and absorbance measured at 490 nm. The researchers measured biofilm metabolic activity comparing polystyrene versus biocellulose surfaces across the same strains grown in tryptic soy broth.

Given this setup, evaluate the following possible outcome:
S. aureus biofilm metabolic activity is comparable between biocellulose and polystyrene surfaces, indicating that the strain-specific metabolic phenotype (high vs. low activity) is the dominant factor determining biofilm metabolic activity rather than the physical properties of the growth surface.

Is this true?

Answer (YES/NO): NO